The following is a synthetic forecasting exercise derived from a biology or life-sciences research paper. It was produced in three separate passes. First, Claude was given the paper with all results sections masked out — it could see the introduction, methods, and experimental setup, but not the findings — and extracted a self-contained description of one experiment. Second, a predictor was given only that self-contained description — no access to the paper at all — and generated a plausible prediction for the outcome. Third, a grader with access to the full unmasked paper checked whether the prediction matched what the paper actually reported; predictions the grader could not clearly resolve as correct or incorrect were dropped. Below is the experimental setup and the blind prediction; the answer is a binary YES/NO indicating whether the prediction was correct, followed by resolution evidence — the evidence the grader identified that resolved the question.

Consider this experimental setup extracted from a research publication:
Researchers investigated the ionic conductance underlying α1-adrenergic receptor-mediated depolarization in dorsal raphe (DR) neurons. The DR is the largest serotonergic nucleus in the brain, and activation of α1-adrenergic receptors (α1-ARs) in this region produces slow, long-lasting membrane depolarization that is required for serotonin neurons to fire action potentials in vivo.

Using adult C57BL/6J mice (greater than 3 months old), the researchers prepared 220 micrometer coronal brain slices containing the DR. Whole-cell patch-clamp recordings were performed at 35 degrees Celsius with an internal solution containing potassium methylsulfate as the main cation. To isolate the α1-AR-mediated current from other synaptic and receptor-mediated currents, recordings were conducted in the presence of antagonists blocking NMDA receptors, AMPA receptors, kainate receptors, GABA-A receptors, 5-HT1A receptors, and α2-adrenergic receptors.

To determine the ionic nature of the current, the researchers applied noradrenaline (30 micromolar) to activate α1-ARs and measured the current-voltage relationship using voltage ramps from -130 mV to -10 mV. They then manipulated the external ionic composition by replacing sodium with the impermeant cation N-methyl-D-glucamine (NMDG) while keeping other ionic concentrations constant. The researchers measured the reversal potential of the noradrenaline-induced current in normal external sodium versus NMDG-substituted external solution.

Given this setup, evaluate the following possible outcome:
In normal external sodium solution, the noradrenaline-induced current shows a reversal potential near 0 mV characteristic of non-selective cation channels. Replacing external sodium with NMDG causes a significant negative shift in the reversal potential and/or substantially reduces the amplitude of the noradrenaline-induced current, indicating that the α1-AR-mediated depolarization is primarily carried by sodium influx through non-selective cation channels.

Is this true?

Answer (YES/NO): NO